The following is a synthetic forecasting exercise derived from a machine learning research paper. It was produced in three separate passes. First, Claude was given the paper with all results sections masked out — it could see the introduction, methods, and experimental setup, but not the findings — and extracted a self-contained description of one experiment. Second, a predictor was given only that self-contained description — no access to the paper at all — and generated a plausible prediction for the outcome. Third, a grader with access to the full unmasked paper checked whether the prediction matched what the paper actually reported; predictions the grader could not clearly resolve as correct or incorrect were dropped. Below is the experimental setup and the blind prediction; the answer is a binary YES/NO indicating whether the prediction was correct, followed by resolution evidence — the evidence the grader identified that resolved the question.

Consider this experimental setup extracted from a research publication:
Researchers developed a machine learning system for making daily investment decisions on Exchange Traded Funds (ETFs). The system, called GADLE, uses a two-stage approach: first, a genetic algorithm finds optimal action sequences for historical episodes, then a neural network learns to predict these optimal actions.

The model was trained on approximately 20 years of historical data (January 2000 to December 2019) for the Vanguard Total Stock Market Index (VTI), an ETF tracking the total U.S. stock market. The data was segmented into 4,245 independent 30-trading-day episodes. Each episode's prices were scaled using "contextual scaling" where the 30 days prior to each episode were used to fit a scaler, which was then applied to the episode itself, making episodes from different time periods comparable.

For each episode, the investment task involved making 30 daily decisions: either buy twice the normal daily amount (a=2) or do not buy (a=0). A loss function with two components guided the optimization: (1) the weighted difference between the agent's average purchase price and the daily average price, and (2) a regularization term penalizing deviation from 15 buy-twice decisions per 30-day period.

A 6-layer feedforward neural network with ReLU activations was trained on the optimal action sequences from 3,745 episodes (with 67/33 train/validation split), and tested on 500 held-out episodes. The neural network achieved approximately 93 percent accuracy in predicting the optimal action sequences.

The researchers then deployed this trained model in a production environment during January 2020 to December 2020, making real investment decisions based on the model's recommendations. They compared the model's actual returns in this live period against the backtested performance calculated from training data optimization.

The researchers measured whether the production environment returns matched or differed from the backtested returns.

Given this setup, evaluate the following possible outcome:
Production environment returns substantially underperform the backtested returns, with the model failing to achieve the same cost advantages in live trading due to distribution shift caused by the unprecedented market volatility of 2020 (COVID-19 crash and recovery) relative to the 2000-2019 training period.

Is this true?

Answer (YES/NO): NO